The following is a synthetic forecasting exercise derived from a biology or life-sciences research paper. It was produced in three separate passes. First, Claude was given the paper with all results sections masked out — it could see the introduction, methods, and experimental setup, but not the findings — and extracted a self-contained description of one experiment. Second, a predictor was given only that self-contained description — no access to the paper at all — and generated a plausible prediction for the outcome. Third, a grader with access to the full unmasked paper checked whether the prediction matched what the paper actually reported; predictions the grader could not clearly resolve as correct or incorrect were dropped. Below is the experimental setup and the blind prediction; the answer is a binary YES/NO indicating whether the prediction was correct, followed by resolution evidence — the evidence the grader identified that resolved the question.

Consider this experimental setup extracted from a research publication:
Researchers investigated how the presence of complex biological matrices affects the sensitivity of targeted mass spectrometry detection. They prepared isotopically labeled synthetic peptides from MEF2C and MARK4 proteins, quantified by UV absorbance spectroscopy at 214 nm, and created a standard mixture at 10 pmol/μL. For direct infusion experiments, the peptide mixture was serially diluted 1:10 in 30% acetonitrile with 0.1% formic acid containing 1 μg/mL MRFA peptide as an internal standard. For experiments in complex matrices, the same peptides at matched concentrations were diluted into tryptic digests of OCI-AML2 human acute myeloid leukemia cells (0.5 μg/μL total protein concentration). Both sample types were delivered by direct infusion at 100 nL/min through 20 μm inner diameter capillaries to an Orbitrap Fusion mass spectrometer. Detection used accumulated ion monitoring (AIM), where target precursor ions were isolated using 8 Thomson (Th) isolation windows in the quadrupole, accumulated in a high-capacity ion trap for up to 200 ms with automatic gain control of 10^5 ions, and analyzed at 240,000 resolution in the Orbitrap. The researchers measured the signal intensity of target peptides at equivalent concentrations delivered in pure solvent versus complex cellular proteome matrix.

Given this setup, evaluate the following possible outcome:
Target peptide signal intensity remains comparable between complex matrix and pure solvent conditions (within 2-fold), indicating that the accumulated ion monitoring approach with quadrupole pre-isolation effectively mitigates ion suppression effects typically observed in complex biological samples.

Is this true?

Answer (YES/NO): NO